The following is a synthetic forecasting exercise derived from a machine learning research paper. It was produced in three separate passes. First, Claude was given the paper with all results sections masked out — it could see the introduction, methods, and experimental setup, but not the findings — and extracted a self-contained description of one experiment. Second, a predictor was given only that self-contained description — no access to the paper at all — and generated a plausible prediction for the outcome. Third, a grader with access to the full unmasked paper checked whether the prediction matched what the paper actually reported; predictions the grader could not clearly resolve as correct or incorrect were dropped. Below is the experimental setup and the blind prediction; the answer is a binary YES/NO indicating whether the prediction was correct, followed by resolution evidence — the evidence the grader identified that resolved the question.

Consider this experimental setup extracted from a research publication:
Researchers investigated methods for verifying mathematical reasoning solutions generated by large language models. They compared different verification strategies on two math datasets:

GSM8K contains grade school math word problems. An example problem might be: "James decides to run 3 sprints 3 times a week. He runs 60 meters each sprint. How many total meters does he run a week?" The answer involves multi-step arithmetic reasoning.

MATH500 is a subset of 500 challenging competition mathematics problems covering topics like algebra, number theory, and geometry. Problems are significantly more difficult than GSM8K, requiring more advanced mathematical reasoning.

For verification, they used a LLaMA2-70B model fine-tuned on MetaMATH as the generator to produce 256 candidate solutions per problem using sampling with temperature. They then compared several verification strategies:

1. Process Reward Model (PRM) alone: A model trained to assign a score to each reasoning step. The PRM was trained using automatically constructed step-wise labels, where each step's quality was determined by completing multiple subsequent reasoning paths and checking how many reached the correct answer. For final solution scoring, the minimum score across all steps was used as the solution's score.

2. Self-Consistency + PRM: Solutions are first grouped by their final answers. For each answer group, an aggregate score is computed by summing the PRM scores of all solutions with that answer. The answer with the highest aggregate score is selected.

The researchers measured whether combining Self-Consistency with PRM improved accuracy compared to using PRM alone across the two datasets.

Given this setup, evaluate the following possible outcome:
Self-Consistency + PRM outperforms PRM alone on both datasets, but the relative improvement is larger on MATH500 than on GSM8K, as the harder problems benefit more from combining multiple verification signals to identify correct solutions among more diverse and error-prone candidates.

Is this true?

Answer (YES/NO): NO